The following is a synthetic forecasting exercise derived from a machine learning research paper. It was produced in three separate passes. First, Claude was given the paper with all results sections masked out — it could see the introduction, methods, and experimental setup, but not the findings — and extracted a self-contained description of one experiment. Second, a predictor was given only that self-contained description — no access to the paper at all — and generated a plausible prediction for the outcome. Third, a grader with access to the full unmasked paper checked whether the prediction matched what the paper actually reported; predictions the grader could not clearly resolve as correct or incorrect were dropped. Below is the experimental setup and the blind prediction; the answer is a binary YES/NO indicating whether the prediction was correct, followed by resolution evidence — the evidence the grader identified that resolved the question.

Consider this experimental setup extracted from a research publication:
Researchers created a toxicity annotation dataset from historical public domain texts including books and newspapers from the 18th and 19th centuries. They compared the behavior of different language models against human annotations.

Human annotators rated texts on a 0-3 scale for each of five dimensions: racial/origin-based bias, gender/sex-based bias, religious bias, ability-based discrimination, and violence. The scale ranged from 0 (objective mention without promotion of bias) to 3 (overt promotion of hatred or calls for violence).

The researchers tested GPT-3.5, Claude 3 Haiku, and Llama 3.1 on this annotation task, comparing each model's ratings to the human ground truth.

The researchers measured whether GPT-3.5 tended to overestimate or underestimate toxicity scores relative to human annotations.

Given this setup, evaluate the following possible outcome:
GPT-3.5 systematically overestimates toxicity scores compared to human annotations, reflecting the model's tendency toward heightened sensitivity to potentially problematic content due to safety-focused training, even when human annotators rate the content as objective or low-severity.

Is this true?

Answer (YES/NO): NO